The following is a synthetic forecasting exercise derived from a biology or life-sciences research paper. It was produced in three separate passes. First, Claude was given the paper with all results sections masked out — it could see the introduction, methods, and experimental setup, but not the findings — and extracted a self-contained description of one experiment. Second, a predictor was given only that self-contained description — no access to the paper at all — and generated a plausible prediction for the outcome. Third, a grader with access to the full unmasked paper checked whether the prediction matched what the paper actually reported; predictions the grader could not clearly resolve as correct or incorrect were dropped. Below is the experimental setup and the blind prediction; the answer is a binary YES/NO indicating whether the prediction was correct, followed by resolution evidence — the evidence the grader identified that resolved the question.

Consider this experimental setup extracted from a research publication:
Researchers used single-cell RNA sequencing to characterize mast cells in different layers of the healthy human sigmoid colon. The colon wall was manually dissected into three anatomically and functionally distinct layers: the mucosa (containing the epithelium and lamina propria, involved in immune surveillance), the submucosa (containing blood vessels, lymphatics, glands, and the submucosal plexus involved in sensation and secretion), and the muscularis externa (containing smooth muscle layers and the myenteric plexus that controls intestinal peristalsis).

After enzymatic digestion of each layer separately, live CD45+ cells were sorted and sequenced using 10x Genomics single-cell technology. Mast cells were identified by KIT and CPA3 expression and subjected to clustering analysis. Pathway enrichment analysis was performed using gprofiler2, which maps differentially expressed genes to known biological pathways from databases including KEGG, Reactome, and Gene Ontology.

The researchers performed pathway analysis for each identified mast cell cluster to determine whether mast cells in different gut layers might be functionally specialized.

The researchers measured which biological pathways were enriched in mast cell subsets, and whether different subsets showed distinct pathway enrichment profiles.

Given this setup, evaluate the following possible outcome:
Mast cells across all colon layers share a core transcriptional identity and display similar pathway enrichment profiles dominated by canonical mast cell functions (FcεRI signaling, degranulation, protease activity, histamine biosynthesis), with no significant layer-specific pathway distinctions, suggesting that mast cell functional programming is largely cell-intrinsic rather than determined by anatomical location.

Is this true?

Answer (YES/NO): NO